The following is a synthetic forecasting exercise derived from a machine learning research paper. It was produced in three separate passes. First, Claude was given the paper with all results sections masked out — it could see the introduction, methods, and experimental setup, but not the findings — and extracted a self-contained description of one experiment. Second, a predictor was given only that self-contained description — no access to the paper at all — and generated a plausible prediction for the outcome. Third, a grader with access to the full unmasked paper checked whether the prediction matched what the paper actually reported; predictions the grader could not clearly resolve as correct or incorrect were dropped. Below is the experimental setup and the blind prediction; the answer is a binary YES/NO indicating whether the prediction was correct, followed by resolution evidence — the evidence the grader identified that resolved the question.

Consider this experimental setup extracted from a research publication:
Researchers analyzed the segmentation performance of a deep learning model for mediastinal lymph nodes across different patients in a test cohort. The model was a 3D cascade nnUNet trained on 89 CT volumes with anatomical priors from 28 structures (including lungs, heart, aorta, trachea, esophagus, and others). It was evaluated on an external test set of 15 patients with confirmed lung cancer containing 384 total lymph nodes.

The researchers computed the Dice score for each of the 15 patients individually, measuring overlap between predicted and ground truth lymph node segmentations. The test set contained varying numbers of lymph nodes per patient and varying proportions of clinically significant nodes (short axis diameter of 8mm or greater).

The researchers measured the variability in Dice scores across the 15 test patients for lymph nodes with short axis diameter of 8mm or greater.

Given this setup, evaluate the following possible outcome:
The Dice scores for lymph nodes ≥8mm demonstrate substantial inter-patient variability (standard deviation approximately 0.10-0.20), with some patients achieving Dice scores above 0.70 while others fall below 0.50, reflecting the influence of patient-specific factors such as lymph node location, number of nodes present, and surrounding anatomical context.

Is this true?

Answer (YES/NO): NO